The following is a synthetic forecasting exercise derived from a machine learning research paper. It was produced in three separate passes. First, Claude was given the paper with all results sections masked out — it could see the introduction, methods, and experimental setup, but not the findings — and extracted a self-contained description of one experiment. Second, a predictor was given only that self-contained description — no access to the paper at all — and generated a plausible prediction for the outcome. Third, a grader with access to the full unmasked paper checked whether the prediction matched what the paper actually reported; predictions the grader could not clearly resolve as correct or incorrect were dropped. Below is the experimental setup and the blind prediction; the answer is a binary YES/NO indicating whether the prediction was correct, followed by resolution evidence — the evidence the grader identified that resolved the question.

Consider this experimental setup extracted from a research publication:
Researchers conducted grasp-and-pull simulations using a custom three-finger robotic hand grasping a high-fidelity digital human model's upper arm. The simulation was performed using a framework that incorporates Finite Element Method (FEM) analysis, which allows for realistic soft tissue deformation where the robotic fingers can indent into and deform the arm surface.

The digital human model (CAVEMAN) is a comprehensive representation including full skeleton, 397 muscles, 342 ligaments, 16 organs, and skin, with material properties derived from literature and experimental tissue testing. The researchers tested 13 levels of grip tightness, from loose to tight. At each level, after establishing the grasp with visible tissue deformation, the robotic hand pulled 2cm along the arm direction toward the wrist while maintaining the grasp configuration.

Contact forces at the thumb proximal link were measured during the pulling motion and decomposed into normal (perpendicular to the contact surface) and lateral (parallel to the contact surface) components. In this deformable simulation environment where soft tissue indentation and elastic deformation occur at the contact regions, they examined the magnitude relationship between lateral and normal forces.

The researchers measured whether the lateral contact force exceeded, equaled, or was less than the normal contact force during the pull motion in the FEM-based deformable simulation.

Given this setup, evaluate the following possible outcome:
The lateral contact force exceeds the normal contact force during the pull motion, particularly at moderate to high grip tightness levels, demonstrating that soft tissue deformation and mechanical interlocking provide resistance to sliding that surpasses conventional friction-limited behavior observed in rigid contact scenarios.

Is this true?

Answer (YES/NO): YES